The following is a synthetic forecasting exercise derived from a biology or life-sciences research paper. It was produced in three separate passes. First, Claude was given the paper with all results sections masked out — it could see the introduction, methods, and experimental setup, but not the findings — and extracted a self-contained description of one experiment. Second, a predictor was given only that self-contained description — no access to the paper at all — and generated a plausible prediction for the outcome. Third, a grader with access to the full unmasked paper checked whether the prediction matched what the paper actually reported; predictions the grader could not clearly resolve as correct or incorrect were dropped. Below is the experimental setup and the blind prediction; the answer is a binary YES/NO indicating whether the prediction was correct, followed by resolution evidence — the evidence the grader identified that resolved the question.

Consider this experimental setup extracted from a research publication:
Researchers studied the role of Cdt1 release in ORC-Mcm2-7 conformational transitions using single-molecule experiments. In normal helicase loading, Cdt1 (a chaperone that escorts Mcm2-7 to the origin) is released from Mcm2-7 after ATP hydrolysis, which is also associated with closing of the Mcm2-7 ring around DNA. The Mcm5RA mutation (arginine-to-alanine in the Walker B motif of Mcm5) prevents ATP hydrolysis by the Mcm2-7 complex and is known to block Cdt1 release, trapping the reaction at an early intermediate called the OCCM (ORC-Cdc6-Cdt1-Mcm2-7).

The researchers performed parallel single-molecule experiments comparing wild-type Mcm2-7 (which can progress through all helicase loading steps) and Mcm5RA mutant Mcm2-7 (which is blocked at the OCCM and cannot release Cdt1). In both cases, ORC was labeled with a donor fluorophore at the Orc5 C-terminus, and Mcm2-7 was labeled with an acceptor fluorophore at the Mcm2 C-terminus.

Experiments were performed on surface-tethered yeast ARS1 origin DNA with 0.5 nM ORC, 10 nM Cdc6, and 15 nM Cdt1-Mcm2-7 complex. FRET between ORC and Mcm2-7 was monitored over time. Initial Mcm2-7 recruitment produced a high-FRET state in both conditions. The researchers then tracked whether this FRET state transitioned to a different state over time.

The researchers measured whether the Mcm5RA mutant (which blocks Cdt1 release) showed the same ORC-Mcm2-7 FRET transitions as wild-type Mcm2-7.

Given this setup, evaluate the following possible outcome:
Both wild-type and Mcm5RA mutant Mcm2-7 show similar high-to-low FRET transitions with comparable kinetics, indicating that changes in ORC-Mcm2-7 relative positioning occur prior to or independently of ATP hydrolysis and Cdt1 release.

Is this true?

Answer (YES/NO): NO